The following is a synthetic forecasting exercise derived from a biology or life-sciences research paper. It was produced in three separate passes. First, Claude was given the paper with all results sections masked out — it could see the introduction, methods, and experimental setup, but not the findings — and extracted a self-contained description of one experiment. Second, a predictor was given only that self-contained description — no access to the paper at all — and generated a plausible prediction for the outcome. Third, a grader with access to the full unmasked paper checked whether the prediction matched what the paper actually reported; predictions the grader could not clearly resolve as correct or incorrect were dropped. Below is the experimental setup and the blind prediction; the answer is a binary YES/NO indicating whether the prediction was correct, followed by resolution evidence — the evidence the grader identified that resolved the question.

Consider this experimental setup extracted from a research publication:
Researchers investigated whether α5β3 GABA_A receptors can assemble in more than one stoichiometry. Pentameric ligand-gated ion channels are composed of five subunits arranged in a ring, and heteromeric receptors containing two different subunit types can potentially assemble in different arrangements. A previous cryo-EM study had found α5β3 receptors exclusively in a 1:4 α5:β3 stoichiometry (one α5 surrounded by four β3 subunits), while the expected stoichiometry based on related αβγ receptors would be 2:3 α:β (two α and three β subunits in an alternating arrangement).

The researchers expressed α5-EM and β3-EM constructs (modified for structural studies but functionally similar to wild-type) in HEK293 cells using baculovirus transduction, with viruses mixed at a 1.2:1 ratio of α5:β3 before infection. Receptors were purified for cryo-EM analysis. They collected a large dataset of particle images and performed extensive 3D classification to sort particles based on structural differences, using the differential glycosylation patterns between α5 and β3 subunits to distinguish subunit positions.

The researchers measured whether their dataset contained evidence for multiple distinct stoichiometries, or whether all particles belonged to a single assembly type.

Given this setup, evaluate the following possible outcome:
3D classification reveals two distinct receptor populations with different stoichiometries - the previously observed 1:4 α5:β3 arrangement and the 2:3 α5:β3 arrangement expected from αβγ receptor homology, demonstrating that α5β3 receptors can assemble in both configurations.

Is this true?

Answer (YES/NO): YES